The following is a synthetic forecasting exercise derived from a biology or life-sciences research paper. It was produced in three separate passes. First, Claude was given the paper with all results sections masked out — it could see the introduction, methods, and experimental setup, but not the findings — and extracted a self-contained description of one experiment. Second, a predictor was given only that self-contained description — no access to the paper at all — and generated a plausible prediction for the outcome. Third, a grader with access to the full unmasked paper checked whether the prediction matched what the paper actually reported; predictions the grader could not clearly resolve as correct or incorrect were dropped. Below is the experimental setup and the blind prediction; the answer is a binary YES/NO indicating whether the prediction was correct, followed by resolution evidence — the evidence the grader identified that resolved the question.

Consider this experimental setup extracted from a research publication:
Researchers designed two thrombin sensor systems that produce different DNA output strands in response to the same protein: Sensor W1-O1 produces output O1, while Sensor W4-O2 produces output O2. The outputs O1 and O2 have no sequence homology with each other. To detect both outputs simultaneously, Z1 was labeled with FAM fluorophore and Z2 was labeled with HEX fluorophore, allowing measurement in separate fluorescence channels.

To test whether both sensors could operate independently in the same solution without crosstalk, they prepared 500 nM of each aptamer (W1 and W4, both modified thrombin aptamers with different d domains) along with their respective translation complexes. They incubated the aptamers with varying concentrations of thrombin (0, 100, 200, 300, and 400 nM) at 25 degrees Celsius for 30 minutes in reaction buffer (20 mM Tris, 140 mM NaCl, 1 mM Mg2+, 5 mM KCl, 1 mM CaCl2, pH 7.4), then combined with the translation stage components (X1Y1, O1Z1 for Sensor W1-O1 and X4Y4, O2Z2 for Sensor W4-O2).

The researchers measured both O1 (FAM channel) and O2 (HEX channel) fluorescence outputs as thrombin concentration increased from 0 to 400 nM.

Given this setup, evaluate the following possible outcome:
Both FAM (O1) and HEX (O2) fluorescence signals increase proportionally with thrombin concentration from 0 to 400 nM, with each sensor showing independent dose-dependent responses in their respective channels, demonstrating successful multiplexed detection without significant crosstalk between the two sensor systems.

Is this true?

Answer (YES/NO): NO